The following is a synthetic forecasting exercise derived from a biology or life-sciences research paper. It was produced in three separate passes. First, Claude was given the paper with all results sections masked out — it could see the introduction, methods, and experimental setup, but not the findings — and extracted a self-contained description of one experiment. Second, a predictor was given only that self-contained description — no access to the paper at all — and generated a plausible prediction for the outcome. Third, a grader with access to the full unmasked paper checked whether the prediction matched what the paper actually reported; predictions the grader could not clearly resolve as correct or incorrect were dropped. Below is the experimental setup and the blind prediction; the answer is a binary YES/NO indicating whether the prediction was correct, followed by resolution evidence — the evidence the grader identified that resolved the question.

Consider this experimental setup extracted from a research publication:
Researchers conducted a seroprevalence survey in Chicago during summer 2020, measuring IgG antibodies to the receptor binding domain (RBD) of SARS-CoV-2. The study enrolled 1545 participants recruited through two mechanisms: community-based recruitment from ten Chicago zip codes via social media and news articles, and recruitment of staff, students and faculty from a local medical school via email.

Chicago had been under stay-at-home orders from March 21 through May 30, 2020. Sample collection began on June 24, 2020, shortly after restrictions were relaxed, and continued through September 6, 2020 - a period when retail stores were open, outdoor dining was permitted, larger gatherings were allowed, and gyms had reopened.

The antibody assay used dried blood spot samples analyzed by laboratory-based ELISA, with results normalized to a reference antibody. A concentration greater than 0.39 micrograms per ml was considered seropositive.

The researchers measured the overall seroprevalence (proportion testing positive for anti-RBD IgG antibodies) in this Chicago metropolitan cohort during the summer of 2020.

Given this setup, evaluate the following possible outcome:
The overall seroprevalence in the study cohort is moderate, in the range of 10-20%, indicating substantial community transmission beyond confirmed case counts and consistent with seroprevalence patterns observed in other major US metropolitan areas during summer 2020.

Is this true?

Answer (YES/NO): YES